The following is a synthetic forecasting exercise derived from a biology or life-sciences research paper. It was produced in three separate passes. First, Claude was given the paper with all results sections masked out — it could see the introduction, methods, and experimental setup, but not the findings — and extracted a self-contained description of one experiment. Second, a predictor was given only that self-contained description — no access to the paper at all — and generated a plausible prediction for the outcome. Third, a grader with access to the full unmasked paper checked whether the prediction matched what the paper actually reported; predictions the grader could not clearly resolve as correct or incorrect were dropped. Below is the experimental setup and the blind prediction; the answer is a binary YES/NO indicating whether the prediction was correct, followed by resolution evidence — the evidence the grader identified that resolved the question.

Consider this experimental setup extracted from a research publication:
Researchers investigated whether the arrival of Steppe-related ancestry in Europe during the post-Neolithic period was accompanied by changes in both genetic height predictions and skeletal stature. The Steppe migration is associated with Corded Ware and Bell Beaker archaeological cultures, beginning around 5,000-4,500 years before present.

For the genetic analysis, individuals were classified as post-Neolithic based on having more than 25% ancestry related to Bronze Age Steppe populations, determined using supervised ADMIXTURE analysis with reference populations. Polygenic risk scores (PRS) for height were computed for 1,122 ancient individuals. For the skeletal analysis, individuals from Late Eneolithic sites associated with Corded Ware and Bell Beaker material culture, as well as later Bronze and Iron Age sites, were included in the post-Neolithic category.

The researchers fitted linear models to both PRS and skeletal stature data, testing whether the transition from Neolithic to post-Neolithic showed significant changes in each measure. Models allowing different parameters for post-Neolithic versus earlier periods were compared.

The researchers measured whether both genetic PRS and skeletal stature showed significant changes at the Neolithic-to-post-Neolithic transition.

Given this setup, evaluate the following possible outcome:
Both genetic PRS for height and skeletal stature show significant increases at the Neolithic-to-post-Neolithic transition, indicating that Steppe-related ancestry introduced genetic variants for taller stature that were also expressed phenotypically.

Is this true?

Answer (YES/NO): YES